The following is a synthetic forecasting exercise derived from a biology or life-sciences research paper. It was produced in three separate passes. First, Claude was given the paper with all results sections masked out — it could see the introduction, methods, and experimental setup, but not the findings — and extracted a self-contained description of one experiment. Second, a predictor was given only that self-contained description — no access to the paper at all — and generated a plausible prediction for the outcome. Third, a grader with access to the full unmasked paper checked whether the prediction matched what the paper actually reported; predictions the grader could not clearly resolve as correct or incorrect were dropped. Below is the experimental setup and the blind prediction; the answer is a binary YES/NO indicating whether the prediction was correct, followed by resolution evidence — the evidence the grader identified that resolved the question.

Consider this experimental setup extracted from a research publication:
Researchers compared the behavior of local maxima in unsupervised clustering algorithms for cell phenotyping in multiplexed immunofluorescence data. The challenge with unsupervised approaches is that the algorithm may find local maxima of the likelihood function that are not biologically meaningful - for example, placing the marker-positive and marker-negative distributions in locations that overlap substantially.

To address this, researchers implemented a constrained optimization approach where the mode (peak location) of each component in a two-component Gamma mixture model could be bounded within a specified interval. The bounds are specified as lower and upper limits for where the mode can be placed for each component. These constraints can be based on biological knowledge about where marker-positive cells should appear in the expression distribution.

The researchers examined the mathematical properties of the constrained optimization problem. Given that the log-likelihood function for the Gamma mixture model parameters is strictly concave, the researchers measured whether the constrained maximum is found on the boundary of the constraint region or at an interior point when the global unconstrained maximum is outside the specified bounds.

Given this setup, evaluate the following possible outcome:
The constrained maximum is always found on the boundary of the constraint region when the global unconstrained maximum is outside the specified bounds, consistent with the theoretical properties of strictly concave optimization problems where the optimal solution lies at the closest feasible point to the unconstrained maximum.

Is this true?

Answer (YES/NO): YES